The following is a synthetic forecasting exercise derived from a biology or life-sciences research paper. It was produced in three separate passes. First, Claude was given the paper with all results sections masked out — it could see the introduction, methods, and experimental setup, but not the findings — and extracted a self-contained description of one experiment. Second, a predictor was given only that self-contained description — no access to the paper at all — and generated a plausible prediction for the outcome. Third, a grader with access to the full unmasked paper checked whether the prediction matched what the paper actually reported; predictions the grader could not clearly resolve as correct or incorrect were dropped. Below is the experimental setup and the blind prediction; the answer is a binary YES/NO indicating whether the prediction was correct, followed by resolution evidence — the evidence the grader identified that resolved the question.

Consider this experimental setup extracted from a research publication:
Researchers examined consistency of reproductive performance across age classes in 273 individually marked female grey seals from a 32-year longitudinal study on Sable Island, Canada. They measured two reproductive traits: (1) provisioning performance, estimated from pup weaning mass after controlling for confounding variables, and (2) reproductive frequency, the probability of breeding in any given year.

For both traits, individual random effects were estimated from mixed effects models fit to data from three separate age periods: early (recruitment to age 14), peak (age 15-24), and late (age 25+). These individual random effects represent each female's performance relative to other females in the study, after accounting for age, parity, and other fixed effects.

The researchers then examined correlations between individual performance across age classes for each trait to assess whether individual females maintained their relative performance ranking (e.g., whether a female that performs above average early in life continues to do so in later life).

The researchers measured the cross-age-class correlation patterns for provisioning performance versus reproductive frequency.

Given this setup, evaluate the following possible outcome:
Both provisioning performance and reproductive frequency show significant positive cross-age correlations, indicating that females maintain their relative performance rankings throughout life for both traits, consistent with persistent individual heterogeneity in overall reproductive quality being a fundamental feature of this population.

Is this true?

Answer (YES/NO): NO